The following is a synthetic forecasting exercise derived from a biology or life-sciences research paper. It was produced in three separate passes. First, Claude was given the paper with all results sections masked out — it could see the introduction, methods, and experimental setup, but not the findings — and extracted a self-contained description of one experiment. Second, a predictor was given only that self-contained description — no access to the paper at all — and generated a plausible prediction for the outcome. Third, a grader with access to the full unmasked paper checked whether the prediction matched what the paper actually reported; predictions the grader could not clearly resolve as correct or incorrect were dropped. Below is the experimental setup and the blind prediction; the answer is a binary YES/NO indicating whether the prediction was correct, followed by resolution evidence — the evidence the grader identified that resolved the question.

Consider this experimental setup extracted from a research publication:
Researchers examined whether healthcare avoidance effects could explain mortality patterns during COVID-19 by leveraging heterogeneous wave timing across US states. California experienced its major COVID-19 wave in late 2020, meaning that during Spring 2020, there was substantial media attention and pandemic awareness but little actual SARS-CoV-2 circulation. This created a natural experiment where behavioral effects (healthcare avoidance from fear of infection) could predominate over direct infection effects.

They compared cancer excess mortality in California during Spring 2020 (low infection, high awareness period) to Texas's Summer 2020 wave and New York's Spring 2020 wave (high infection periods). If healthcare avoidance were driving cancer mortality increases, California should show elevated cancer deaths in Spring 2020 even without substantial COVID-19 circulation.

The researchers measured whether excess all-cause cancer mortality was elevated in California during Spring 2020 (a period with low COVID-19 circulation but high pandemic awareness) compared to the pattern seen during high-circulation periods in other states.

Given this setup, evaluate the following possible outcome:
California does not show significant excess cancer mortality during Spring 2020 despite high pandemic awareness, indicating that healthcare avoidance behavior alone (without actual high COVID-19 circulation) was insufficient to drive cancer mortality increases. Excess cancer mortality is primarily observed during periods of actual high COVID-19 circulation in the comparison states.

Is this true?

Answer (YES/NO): YES